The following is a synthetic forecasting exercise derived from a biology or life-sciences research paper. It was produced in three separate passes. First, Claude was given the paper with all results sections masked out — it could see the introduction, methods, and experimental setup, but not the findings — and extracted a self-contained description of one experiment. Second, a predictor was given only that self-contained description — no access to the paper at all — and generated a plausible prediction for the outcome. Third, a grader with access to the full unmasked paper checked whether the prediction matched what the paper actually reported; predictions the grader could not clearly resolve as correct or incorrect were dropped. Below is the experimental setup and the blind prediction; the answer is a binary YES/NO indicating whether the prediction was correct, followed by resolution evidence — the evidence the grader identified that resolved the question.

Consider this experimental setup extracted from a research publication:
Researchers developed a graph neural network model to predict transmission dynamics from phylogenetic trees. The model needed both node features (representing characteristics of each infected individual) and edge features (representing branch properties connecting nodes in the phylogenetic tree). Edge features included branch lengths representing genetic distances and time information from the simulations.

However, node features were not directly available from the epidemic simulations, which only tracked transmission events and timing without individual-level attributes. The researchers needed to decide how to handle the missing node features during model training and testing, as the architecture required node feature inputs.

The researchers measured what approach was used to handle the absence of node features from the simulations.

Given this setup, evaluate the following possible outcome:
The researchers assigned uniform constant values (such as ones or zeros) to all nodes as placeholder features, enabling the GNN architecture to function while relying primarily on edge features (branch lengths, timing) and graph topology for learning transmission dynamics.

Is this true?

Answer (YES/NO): NO